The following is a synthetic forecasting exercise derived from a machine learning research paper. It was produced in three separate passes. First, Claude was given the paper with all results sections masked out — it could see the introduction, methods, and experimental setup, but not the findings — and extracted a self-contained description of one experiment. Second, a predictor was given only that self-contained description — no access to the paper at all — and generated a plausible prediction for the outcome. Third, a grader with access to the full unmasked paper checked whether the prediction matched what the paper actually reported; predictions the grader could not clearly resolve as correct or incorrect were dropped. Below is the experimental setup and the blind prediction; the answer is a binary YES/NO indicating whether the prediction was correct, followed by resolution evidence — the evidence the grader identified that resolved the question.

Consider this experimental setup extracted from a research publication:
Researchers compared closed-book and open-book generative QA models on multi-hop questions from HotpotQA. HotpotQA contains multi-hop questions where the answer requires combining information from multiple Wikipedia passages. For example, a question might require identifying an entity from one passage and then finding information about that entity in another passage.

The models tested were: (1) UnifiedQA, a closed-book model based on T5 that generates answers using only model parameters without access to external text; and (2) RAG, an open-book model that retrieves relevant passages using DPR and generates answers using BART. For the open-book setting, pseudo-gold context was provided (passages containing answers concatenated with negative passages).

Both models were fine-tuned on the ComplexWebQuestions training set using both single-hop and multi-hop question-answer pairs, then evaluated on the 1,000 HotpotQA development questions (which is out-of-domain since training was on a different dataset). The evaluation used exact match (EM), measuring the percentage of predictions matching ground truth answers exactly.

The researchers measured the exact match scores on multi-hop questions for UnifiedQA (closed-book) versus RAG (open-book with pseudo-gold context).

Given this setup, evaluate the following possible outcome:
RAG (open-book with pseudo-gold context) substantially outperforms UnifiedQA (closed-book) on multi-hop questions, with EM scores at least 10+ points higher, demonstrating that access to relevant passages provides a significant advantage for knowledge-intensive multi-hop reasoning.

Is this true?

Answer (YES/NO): NO